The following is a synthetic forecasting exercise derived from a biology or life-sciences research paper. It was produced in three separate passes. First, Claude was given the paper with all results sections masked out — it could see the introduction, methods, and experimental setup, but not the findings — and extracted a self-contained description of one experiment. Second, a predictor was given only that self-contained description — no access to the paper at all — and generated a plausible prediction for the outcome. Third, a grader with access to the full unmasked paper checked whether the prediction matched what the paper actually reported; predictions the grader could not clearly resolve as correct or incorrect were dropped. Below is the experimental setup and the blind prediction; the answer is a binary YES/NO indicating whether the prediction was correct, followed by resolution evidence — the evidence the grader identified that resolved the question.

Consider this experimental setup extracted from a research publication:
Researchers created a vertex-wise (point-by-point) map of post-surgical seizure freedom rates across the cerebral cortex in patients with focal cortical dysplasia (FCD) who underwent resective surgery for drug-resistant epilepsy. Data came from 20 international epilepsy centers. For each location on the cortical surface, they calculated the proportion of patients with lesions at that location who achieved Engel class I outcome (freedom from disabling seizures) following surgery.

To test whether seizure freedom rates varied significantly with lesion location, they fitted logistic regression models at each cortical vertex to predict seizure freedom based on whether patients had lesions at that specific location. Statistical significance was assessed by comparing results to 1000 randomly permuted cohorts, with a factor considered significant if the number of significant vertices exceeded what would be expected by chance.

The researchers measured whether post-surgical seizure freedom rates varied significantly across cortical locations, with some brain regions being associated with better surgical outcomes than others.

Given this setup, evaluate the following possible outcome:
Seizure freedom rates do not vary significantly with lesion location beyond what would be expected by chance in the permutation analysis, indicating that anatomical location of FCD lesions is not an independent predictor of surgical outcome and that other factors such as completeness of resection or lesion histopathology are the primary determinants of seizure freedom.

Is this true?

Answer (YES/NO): NO